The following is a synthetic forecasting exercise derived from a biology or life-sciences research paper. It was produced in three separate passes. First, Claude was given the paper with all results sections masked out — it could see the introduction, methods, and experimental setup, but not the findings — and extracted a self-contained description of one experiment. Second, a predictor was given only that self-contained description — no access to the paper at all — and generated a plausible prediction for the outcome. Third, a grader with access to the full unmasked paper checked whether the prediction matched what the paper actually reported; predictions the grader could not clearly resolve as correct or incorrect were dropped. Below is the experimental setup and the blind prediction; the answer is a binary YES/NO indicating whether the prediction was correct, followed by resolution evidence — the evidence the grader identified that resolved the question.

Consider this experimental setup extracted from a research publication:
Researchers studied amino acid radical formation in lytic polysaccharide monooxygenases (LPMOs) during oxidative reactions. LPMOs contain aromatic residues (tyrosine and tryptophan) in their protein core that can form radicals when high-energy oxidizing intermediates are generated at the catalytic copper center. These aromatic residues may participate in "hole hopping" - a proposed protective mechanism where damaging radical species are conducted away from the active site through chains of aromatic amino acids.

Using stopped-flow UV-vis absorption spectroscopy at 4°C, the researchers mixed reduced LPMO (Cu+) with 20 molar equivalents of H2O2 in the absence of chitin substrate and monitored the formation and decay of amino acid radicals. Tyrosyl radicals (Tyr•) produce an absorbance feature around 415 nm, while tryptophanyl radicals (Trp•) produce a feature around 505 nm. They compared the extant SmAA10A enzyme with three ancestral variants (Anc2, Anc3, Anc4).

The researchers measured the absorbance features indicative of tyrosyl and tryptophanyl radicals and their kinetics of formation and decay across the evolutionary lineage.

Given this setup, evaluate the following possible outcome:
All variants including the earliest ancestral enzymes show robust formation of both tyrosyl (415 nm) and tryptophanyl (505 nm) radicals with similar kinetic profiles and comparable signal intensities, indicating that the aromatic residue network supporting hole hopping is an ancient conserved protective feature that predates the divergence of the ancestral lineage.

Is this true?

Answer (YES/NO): NO